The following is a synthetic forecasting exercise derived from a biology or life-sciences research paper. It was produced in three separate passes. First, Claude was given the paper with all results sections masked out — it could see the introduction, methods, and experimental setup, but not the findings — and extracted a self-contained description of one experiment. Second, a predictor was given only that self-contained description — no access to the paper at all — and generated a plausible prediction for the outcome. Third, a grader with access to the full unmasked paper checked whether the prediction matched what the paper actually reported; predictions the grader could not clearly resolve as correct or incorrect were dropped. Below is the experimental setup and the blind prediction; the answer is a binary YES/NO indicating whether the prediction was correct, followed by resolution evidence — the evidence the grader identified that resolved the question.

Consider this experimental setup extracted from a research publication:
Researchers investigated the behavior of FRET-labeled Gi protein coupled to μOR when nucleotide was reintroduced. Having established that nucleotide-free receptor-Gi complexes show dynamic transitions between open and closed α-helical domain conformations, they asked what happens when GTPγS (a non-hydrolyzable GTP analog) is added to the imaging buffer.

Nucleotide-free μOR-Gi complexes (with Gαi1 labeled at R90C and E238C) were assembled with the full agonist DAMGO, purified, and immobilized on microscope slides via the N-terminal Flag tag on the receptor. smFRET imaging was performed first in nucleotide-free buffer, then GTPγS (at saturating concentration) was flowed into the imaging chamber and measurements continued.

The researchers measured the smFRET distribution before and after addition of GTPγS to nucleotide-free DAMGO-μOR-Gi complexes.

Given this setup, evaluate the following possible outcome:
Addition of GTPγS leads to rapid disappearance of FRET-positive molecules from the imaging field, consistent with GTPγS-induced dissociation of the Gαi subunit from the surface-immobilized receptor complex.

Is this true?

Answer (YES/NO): YES